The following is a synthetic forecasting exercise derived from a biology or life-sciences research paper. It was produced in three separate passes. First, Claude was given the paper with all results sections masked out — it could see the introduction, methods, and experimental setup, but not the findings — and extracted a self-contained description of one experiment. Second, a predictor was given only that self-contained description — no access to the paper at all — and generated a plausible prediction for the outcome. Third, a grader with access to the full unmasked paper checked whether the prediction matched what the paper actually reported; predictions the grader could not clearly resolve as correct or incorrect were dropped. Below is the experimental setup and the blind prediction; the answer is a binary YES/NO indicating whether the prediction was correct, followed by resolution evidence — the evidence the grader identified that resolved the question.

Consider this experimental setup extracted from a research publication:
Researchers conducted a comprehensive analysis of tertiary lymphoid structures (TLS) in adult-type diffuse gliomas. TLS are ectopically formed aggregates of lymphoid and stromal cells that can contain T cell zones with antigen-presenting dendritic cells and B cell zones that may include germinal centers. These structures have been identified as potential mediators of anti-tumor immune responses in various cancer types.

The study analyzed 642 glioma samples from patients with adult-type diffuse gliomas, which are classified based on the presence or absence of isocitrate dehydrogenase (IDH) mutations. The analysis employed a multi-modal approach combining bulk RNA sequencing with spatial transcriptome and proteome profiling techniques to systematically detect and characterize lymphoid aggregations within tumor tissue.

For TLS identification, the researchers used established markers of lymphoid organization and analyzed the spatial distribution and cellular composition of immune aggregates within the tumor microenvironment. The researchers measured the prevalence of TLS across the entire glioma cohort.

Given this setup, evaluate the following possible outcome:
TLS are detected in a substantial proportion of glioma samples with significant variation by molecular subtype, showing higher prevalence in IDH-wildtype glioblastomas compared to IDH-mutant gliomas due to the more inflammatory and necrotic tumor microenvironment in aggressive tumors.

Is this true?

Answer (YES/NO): NO